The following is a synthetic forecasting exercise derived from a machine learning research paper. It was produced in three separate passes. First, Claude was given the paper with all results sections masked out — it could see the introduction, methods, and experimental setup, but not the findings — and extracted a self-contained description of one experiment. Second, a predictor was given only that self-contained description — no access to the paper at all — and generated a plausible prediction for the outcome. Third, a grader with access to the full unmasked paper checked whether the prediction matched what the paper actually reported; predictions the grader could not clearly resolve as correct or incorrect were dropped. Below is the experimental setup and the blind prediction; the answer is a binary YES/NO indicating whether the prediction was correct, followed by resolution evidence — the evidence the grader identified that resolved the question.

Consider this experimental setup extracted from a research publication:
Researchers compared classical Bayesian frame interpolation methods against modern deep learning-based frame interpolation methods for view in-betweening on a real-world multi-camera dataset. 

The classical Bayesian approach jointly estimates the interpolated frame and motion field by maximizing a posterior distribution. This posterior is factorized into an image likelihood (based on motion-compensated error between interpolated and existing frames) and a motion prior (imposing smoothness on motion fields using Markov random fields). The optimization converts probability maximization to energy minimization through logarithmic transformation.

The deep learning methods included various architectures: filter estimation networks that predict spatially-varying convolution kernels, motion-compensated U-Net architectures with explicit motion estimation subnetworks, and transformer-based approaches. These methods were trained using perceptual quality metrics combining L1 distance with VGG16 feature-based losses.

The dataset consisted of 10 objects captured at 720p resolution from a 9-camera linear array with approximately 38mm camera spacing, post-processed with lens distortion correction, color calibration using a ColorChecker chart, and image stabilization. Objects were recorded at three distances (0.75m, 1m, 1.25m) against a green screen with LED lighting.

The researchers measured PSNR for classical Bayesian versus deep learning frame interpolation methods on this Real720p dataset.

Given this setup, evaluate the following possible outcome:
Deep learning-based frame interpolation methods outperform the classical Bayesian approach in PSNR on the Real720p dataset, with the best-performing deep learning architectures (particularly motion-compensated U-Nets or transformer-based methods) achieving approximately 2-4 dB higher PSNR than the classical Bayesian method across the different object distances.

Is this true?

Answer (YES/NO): NO